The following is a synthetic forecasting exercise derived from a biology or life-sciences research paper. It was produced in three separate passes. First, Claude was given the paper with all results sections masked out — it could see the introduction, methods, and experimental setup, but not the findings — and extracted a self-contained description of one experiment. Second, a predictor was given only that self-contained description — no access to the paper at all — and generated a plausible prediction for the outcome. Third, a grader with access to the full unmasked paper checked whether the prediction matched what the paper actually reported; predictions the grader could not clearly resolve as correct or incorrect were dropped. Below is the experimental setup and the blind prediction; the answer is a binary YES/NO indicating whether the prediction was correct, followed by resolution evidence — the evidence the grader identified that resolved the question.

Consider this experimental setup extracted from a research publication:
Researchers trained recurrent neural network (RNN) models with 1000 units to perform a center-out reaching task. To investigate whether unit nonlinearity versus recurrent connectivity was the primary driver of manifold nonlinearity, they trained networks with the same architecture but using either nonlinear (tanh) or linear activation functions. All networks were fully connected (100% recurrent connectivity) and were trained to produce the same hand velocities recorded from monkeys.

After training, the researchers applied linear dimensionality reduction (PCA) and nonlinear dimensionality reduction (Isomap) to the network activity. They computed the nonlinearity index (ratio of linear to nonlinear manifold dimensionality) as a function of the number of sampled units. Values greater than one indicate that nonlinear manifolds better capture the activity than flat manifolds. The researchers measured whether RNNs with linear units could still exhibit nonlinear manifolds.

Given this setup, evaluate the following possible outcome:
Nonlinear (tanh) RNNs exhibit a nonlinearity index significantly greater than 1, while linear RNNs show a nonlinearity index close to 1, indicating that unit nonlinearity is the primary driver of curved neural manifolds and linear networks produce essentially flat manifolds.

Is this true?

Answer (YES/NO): NO